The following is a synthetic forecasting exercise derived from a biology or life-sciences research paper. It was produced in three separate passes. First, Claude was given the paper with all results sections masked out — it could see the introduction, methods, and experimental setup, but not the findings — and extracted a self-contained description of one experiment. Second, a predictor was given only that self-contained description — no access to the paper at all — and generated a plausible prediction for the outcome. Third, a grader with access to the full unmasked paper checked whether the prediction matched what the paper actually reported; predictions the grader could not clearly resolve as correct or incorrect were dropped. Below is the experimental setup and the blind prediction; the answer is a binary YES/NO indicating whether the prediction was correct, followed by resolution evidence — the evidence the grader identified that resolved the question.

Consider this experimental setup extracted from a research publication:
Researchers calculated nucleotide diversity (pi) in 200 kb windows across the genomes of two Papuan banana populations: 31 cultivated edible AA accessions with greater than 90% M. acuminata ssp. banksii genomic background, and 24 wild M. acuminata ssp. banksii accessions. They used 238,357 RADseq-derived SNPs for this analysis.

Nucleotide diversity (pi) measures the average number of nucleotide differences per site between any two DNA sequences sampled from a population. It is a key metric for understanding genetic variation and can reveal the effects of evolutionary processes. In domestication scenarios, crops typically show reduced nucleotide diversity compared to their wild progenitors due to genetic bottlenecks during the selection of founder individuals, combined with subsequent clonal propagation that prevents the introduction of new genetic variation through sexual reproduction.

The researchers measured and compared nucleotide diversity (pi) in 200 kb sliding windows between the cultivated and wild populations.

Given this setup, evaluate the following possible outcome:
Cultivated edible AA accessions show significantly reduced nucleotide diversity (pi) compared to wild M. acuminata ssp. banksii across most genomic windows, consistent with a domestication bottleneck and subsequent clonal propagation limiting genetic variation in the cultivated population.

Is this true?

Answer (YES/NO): NO